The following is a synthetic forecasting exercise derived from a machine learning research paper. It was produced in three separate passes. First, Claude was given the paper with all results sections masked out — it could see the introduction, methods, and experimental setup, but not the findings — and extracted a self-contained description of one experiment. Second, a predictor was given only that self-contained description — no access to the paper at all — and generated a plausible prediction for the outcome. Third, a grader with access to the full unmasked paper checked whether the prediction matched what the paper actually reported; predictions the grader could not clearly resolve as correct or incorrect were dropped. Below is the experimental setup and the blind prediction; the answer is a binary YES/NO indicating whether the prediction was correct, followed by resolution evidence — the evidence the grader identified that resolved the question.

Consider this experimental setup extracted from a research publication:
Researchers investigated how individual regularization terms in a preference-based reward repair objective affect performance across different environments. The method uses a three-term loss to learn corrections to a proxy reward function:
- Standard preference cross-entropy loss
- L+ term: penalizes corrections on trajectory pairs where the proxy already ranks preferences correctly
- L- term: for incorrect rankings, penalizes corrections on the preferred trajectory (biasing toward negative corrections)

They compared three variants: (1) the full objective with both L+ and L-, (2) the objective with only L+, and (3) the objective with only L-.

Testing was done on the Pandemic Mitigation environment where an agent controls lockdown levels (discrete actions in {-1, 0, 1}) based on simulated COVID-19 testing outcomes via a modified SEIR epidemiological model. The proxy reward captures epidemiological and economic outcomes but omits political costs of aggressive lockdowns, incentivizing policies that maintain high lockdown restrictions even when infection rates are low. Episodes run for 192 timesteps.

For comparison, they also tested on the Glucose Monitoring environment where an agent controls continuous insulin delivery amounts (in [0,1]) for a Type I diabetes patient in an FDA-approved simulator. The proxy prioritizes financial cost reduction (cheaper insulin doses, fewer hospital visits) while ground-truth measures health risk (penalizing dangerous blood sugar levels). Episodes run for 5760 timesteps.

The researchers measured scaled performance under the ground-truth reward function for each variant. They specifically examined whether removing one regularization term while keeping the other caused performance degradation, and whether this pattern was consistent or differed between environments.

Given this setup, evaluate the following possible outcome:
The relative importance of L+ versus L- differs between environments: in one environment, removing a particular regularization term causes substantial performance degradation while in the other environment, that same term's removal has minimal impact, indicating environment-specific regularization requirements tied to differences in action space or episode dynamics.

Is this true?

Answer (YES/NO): YES